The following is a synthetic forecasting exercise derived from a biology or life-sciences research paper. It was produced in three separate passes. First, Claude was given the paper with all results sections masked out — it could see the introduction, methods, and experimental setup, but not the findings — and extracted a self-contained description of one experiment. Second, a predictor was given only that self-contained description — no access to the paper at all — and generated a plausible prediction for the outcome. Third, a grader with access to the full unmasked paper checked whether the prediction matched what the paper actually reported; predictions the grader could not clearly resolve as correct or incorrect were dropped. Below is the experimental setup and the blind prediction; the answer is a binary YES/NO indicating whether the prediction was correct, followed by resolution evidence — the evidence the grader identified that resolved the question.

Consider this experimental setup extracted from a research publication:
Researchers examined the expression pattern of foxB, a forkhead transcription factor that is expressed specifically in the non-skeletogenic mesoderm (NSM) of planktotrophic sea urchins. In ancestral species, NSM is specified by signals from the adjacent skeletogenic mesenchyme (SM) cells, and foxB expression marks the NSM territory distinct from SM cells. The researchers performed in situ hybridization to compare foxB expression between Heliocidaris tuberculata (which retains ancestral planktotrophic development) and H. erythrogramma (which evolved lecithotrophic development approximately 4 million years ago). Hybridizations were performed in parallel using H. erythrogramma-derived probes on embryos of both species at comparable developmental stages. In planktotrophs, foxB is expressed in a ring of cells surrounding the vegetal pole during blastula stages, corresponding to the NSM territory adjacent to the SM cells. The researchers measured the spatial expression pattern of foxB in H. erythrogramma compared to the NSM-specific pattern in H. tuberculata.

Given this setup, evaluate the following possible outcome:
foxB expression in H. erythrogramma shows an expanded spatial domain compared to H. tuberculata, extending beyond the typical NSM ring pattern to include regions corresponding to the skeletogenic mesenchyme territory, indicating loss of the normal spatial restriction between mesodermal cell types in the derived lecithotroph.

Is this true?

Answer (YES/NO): NO